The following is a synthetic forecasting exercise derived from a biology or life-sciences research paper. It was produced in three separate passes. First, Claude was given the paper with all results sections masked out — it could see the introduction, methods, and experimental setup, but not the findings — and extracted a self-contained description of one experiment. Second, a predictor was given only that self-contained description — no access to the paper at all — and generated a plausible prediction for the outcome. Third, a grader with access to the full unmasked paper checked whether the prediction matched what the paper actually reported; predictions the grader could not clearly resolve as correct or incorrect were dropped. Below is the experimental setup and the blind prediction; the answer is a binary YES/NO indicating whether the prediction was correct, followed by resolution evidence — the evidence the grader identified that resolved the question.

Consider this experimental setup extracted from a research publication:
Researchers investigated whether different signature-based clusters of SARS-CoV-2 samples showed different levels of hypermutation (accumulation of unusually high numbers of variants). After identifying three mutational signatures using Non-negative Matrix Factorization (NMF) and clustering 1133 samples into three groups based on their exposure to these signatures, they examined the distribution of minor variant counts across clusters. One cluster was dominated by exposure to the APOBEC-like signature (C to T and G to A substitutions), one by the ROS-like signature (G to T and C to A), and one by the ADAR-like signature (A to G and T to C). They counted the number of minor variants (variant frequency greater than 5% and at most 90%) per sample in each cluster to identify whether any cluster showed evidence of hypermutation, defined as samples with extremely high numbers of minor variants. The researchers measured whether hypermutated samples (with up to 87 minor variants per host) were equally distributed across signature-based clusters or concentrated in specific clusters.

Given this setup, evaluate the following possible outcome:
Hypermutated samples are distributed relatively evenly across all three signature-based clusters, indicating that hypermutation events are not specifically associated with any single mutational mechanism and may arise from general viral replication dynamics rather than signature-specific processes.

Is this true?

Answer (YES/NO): NO